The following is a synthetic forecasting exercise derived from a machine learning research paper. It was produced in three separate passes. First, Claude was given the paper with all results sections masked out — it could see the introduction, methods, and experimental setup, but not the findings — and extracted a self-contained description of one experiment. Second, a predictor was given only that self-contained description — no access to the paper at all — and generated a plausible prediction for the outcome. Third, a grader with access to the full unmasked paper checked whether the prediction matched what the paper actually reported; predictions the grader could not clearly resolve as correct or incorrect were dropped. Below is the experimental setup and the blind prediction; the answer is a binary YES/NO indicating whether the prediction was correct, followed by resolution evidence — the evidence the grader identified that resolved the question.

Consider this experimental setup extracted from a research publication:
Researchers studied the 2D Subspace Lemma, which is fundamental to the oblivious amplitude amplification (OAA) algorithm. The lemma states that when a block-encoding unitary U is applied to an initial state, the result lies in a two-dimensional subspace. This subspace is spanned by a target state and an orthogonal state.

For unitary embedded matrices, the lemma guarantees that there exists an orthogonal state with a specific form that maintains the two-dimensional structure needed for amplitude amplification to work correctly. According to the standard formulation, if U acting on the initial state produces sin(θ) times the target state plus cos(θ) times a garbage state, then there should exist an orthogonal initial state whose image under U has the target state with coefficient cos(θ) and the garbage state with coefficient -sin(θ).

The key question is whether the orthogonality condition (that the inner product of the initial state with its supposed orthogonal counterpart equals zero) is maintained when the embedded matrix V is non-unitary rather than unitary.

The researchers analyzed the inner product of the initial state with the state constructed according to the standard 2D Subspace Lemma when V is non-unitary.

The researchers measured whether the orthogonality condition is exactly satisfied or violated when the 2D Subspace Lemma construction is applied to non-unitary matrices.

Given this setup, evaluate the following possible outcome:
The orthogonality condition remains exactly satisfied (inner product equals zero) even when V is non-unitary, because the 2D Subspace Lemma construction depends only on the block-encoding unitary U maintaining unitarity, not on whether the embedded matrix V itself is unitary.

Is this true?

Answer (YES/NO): NO